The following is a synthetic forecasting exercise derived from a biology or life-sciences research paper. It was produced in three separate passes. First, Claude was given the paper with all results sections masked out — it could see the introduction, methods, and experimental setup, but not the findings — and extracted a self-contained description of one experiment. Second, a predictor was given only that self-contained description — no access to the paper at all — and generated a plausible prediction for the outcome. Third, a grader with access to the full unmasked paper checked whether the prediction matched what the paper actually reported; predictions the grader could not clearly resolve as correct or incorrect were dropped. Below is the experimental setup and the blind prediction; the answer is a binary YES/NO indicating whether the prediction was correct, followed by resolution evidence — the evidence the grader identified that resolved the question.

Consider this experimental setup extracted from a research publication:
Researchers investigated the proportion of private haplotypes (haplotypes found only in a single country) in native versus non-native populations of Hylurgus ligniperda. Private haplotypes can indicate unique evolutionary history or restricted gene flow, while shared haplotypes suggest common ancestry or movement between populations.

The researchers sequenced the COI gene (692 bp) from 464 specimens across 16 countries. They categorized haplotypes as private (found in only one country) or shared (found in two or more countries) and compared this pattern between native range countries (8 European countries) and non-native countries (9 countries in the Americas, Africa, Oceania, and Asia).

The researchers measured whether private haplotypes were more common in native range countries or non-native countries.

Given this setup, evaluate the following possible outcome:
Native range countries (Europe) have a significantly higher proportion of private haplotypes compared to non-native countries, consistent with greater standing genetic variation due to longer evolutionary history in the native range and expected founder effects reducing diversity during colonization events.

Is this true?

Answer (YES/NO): YES